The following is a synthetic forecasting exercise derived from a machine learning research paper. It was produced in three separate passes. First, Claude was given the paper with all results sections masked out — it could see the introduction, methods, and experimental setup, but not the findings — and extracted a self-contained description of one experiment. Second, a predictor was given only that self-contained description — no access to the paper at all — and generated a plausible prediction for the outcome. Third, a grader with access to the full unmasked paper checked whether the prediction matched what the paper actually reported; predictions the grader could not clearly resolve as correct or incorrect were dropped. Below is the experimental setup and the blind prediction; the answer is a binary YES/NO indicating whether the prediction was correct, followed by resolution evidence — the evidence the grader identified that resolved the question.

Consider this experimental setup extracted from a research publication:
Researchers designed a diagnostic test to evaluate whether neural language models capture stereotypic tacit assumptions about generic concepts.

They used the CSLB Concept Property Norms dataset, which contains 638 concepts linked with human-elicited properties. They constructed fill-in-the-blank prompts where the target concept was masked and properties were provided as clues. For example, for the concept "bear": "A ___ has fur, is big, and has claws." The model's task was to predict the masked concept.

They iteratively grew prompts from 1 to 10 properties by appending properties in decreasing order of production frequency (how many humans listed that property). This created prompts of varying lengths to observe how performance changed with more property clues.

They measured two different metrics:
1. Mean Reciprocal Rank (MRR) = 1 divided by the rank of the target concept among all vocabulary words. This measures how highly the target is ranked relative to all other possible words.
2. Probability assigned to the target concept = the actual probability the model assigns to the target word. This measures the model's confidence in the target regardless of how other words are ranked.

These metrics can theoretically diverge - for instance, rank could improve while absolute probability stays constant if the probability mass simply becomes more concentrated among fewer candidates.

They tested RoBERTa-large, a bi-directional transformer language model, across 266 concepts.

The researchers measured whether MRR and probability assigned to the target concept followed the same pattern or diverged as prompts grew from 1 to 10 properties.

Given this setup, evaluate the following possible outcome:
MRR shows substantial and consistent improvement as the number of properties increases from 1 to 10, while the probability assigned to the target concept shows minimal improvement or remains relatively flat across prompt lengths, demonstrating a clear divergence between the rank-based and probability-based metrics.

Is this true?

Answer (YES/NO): NO